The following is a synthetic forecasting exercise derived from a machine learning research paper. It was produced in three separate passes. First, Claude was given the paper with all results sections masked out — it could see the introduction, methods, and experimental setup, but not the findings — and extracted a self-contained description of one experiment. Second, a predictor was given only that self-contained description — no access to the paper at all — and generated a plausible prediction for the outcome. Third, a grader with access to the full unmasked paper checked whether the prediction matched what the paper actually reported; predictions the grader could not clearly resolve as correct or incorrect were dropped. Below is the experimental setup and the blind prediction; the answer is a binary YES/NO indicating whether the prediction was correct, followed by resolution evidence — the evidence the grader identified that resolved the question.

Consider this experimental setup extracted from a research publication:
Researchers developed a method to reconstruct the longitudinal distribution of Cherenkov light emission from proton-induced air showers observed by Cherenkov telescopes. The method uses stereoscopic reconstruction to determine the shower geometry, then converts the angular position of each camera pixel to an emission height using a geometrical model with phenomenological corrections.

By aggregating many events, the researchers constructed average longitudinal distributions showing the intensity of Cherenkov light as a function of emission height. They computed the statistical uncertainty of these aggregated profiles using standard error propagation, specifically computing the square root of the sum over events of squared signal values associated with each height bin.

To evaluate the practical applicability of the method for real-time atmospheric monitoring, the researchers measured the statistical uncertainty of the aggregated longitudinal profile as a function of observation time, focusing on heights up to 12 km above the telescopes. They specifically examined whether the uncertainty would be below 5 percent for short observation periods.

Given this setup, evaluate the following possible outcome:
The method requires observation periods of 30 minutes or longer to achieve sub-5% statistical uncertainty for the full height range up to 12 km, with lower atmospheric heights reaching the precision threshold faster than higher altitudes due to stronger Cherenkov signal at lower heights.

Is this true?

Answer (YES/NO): NO